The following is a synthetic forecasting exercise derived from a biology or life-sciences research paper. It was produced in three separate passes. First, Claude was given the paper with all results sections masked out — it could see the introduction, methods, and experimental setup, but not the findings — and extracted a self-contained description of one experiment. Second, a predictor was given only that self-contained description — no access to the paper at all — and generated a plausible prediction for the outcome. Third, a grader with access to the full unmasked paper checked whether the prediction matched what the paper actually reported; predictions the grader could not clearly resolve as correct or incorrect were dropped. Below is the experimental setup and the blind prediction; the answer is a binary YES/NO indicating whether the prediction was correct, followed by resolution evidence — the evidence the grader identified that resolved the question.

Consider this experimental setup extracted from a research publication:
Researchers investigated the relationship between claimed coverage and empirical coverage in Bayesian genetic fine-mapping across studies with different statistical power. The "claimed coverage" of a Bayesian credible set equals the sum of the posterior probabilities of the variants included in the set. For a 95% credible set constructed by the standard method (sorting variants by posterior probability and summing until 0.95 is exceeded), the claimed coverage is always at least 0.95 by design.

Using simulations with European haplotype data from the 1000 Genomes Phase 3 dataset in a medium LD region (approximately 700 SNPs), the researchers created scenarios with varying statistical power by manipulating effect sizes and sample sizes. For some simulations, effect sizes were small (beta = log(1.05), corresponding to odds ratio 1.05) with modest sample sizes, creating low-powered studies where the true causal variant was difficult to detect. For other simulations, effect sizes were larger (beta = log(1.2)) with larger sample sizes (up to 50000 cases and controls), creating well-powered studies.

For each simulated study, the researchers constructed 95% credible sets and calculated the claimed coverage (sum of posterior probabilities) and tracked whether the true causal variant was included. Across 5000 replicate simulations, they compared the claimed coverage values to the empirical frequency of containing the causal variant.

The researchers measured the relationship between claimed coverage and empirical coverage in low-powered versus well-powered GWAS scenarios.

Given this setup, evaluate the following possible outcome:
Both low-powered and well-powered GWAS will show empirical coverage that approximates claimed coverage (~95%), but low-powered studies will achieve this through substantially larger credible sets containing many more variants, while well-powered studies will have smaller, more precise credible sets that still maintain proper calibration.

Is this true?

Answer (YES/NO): NO